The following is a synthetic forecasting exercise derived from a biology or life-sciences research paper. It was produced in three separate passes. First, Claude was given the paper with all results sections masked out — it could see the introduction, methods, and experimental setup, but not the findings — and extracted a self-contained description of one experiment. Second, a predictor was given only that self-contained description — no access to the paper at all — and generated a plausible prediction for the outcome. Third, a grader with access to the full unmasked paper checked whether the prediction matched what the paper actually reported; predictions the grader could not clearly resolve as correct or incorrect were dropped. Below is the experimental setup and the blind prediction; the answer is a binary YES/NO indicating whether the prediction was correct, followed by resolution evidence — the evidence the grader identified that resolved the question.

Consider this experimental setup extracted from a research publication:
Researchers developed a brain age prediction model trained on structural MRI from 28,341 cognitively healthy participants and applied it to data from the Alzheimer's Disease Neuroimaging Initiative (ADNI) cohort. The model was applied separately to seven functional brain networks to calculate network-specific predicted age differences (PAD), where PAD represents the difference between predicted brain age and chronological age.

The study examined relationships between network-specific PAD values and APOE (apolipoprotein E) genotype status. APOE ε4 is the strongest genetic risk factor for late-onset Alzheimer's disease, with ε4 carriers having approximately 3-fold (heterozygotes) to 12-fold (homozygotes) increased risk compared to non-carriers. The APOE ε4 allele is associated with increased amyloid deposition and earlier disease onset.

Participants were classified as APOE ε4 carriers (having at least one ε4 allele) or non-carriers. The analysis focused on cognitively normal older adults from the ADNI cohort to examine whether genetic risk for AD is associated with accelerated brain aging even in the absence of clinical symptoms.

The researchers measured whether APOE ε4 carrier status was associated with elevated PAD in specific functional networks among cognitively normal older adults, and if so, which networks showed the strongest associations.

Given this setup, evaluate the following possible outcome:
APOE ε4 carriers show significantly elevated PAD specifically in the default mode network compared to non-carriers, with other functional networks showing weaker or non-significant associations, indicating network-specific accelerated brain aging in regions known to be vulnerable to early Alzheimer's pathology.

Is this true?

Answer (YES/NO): NO